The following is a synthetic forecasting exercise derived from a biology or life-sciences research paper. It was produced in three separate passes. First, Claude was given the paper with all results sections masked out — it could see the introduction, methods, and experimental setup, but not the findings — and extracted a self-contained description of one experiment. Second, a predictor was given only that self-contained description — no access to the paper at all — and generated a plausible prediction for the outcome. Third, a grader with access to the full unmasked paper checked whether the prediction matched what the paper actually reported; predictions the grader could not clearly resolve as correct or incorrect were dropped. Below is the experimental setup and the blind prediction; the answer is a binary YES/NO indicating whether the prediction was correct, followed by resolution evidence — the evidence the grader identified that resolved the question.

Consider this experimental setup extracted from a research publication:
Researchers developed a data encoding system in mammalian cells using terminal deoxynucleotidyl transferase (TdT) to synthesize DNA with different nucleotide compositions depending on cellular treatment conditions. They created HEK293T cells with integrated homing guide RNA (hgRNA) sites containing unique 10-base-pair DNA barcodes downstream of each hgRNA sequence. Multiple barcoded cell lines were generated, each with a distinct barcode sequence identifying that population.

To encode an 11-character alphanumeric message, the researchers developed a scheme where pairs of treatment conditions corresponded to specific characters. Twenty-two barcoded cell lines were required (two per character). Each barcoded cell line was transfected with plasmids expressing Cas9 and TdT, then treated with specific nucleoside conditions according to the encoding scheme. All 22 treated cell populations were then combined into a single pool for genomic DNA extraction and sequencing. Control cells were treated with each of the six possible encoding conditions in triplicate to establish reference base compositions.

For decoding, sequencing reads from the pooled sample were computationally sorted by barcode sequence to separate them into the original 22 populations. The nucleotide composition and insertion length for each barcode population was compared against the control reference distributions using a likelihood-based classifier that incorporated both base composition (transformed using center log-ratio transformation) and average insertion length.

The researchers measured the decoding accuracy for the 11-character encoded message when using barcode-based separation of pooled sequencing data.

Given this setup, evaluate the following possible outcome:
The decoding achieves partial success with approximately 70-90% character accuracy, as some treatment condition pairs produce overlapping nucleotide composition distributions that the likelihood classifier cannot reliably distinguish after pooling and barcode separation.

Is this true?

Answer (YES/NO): NO